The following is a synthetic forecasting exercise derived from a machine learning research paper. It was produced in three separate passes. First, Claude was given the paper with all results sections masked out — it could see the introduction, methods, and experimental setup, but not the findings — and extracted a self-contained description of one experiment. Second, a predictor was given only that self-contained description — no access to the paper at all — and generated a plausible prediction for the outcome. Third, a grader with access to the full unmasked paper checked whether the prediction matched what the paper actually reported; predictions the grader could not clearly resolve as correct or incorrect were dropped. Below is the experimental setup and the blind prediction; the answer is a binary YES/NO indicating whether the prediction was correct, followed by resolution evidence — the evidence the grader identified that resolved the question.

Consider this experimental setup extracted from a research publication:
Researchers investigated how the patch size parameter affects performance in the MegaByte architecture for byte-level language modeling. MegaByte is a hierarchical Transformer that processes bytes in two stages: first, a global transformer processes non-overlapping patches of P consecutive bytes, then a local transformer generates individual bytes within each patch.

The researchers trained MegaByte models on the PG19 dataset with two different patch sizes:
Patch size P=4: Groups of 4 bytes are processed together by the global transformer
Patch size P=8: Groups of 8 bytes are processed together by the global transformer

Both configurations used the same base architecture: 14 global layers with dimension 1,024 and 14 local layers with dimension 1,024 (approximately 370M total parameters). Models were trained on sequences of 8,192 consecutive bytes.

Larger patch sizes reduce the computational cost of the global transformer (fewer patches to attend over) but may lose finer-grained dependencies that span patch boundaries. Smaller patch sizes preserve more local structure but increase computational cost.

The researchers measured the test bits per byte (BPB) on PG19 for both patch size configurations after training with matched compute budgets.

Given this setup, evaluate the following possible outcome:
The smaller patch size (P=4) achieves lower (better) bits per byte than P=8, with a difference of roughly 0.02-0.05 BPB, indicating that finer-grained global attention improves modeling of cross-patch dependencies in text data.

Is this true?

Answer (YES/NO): NO